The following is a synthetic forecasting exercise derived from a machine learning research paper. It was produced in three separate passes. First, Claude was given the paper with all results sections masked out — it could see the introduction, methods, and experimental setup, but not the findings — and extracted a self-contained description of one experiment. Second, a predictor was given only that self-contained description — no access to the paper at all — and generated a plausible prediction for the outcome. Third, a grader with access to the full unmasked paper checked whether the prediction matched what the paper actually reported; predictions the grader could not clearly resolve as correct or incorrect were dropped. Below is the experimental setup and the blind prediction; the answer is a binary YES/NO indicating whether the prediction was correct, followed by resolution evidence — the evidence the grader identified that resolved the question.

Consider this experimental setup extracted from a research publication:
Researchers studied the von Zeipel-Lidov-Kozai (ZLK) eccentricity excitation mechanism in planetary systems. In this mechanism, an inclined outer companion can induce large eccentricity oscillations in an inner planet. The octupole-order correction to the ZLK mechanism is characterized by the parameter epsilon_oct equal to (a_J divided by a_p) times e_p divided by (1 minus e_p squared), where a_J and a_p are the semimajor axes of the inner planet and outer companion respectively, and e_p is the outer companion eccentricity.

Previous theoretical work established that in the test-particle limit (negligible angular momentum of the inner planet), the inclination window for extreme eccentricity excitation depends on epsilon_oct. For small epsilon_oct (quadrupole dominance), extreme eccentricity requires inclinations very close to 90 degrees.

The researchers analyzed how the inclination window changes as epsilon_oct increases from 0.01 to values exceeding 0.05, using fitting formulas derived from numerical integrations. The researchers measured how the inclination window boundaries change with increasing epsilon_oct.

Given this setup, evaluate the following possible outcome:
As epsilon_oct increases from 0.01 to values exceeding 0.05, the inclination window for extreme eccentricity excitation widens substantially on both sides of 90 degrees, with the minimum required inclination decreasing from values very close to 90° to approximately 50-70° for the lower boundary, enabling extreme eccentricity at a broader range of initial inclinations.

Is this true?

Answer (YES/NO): NO